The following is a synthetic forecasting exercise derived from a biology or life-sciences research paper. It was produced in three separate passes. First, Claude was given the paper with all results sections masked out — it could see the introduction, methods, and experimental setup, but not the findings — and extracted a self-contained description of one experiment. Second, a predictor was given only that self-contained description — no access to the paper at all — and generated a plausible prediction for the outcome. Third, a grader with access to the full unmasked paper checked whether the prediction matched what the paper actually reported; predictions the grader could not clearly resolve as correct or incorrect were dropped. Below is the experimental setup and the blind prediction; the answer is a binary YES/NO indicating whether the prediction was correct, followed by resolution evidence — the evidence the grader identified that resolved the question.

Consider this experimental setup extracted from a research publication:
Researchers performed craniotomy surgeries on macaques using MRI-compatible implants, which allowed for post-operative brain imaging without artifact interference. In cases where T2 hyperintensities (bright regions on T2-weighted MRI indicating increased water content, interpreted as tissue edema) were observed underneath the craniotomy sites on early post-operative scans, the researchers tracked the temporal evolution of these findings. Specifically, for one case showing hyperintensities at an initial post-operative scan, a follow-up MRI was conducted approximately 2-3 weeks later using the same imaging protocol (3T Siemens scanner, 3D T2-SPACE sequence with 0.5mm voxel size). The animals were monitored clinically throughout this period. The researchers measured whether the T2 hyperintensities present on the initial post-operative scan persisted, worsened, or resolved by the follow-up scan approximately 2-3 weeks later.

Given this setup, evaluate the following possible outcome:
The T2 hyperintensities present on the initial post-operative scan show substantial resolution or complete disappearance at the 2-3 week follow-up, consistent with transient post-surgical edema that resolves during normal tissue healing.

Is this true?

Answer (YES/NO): YES